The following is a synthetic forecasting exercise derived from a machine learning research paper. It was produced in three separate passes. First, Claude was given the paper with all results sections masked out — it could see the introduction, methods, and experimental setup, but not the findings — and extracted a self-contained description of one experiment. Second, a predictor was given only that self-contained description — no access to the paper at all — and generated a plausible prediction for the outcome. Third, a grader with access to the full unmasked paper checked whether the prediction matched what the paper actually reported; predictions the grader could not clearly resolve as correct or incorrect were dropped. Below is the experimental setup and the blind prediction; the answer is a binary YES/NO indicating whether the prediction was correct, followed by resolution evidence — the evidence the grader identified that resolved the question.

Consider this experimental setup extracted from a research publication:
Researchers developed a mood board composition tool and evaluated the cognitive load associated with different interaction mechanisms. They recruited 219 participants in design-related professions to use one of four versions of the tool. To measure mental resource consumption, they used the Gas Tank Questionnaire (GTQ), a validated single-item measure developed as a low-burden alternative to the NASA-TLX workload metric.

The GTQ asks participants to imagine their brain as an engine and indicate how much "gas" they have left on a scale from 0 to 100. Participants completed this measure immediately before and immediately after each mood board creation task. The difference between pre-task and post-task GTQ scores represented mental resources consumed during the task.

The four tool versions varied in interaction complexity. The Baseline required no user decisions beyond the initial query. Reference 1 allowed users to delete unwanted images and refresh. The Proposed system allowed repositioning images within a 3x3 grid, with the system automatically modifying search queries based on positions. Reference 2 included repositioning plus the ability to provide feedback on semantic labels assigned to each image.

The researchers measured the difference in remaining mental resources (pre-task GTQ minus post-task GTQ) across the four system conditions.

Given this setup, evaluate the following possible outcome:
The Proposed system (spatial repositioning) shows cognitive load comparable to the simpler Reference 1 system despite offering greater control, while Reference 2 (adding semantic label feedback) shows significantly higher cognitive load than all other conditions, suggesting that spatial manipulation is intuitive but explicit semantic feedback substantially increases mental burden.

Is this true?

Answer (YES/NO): NO